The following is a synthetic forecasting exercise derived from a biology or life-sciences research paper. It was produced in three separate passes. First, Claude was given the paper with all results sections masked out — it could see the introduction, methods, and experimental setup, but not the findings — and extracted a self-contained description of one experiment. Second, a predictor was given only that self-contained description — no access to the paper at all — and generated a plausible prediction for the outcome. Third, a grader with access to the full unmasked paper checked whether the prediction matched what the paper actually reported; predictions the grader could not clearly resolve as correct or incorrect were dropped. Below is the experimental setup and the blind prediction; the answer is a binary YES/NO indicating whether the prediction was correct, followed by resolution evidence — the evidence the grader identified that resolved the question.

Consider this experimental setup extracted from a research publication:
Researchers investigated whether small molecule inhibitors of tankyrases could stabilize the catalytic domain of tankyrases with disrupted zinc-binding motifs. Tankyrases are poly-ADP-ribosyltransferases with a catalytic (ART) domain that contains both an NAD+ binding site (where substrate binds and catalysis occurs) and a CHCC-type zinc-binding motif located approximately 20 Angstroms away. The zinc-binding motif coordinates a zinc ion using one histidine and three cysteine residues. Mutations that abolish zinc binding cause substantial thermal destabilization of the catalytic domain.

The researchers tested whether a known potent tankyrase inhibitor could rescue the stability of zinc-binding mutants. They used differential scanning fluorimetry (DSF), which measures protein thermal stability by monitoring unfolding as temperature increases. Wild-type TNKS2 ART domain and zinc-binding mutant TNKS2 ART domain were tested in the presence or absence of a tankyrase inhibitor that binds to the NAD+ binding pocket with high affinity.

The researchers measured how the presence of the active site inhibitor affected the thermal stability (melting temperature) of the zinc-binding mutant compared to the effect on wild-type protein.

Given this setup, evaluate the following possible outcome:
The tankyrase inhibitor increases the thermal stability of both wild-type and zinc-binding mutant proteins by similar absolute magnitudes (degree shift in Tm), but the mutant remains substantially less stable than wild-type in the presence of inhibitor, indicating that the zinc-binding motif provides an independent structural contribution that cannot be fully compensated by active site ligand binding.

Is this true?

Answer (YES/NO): YES